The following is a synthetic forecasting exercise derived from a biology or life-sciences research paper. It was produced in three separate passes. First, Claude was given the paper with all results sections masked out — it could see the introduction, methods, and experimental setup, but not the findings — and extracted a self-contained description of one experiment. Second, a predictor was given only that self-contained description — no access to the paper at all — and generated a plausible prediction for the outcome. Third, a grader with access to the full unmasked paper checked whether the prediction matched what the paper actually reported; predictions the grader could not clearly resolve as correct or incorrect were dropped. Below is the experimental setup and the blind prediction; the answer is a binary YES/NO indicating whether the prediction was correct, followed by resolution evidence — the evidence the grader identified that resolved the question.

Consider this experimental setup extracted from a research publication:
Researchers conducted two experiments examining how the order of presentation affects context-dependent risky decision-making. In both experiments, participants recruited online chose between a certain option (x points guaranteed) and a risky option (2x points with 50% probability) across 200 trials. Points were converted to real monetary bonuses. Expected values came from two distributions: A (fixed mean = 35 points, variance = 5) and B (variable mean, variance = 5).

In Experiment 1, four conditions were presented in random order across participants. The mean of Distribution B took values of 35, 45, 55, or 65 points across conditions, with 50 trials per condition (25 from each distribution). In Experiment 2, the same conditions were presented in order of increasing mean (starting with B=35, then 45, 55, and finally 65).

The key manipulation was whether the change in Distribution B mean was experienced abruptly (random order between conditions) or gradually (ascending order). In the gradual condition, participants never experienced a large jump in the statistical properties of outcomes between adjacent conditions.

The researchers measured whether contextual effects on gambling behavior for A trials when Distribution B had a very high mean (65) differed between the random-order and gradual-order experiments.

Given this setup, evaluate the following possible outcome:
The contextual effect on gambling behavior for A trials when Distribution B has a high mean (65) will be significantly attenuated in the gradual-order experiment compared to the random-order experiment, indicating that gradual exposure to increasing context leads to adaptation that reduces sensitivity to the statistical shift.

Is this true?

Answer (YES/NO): NO